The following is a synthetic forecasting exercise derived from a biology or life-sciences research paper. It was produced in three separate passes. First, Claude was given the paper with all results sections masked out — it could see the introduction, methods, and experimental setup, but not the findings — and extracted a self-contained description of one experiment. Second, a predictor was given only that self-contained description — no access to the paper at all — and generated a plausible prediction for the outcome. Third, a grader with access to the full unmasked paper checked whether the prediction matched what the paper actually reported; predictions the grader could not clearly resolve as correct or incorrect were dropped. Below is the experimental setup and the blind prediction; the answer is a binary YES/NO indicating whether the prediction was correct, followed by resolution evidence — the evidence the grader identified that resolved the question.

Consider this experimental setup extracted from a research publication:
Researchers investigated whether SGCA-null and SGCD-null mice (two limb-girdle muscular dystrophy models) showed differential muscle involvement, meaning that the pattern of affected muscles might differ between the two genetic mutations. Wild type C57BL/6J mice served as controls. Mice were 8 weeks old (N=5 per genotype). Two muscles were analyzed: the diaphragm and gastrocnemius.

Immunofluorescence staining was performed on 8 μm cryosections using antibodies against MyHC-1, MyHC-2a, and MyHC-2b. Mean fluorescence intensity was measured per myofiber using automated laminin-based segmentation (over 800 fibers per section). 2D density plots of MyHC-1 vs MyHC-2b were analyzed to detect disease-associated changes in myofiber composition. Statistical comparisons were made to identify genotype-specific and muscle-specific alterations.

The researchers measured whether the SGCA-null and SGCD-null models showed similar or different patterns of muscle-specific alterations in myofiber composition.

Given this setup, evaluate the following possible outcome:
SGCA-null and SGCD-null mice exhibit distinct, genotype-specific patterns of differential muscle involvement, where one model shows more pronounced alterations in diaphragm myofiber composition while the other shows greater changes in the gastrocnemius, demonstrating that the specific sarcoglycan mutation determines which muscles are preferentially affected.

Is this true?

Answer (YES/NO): NO